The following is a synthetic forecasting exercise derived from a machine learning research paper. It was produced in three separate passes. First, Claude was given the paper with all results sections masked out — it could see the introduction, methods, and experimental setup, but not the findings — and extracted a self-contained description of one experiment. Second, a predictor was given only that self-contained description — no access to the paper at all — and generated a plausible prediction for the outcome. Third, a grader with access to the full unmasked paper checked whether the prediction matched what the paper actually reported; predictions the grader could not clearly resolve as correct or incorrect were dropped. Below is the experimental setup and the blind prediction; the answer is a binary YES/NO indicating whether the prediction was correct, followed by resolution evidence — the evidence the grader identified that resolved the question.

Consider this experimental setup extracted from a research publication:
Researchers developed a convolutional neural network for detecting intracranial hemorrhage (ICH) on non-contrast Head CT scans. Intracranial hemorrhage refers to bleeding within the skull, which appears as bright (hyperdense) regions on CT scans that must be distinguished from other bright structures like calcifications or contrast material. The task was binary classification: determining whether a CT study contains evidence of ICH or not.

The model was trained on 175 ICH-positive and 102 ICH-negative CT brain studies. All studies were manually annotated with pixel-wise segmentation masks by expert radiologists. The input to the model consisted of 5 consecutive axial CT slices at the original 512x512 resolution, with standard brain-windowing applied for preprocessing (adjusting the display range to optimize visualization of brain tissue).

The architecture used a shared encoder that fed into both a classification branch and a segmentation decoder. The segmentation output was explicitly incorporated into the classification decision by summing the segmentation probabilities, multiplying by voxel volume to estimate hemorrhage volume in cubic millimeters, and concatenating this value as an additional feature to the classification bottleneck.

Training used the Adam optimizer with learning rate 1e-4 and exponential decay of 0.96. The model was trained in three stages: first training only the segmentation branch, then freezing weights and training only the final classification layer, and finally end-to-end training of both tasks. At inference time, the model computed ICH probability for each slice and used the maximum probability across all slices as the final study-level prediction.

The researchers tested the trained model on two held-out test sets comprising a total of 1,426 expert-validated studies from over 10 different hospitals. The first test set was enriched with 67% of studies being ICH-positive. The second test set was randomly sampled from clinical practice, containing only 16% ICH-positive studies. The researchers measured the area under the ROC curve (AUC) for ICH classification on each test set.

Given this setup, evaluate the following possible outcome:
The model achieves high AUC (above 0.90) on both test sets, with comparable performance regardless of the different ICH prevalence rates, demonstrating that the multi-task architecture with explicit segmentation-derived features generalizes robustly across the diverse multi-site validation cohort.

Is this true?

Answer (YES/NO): YES